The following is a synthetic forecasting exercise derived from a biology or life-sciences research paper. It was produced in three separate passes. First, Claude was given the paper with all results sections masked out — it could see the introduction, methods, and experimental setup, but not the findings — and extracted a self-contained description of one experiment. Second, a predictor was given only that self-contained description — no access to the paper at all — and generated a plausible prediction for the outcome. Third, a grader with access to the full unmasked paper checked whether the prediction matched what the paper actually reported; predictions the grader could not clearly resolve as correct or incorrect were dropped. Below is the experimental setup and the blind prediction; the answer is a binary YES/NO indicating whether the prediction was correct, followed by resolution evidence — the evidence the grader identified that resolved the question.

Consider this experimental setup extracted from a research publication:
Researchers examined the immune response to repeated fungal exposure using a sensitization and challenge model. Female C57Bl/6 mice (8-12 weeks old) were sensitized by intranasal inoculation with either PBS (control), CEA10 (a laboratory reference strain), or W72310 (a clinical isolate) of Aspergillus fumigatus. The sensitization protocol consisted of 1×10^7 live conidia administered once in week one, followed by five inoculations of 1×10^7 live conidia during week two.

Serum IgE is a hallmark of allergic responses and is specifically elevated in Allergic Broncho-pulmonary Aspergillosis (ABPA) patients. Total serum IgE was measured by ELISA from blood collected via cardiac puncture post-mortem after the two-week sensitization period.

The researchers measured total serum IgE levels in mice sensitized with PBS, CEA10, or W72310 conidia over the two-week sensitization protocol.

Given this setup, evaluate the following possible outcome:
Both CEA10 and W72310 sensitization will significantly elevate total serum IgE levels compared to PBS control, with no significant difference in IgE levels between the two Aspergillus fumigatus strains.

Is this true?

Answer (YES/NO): YES